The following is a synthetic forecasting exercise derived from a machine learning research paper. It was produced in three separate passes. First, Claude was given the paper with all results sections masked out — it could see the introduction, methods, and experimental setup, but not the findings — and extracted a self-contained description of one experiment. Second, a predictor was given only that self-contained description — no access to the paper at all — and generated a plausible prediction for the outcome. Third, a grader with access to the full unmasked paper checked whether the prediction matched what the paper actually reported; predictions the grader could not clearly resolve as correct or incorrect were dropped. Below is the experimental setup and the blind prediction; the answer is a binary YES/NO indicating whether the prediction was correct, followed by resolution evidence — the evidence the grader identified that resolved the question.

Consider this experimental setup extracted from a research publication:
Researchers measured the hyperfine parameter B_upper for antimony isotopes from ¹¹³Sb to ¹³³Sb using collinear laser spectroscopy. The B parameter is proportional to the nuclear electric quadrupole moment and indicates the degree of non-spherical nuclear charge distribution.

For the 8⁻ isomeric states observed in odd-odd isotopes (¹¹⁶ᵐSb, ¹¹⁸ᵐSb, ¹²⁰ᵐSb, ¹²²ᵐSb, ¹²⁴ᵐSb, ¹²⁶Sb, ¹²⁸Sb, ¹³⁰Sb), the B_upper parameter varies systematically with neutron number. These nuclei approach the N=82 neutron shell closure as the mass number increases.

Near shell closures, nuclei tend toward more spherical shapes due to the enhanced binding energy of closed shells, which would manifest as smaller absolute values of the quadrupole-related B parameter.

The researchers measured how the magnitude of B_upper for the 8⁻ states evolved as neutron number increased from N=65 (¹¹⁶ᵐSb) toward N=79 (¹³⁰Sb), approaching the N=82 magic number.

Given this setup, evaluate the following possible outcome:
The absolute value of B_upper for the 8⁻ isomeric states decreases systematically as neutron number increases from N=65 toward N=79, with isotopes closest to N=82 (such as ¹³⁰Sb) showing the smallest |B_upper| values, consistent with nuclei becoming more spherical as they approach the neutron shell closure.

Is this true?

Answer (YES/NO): YES